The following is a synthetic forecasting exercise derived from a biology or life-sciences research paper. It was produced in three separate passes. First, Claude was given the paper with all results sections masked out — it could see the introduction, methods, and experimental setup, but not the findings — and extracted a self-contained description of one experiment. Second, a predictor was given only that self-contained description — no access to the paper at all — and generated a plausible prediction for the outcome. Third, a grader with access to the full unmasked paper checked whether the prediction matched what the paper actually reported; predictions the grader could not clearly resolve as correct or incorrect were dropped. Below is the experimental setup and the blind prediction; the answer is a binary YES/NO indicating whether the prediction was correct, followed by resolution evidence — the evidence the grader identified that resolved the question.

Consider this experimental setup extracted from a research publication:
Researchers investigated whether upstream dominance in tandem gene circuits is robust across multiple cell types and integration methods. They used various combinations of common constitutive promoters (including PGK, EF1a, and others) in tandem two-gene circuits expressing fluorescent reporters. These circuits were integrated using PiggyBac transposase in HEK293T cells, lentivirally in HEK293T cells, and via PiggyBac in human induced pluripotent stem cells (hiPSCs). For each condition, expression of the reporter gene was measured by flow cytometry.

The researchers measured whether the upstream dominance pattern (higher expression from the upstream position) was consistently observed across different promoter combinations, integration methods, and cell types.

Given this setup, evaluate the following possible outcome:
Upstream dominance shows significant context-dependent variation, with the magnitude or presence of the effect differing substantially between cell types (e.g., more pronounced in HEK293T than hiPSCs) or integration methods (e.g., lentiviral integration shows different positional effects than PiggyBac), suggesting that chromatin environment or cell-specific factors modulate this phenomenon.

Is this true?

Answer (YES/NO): NO